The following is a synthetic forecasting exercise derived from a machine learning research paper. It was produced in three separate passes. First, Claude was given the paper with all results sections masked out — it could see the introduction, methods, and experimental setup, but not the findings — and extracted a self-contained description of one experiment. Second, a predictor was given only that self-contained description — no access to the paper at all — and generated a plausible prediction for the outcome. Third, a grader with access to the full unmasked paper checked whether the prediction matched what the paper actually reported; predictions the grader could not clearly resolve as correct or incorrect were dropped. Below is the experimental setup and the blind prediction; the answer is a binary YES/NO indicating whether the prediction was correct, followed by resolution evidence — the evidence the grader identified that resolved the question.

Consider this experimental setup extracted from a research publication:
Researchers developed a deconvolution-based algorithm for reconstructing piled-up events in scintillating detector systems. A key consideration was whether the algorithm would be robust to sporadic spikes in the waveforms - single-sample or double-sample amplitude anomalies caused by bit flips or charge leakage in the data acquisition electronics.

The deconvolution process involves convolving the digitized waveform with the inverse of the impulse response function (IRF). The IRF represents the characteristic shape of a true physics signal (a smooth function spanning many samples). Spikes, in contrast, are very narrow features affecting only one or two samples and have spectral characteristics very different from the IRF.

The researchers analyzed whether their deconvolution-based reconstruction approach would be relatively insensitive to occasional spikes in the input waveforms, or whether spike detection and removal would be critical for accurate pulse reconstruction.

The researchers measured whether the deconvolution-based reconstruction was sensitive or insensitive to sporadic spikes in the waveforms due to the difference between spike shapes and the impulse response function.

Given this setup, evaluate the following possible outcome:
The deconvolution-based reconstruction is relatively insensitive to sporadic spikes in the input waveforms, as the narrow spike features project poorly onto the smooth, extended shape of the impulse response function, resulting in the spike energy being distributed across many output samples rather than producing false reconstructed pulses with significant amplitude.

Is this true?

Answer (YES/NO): YES